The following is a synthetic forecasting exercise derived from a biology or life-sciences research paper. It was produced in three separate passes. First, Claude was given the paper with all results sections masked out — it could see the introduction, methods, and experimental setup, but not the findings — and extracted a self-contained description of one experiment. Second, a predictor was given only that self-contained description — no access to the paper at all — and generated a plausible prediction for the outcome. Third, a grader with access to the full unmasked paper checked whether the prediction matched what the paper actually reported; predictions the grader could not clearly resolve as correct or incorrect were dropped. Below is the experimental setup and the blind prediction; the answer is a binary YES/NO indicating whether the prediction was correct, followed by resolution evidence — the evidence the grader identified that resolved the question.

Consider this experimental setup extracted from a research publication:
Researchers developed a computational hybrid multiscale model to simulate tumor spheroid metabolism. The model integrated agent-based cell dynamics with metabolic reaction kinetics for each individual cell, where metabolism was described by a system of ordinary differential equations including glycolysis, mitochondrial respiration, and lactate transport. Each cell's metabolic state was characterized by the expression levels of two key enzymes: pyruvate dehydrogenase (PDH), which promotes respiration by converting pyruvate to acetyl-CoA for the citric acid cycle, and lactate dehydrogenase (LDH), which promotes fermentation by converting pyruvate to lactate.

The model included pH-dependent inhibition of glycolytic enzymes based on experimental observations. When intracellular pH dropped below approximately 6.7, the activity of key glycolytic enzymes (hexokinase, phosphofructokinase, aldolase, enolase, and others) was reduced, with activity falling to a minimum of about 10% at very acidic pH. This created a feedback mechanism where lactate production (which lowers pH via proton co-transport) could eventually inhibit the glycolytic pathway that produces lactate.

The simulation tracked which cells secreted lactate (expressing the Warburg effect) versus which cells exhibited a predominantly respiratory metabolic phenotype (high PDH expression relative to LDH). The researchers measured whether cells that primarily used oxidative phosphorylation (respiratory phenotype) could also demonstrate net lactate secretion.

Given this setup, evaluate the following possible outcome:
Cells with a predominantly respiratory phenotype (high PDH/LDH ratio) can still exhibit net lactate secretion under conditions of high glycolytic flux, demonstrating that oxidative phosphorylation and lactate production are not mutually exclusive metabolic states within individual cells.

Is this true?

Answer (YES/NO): NO